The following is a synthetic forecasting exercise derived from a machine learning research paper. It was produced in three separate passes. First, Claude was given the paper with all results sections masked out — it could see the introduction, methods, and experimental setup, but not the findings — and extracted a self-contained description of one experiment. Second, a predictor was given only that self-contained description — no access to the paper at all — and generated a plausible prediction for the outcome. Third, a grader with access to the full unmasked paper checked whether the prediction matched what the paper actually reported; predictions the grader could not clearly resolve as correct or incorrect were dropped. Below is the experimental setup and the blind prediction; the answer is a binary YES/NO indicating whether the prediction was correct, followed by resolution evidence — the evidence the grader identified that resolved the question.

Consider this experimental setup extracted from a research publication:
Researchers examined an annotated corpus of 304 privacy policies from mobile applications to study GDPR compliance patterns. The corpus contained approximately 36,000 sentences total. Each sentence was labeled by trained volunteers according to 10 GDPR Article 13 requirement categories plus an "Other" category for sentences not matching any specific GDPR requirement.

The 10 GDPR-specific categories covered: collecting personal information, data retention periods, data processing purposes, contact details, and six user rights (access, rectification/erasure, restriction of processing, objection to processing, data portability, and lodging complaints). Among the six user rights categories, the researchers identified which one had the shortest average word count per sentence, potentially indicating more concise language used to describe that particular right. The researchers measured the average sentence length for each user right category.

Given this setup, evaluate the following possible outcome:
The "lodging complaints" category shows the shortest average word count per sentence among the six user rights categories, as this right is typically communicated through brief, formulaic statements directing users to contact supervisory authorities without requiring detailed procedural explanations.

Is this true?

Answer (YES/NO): NO